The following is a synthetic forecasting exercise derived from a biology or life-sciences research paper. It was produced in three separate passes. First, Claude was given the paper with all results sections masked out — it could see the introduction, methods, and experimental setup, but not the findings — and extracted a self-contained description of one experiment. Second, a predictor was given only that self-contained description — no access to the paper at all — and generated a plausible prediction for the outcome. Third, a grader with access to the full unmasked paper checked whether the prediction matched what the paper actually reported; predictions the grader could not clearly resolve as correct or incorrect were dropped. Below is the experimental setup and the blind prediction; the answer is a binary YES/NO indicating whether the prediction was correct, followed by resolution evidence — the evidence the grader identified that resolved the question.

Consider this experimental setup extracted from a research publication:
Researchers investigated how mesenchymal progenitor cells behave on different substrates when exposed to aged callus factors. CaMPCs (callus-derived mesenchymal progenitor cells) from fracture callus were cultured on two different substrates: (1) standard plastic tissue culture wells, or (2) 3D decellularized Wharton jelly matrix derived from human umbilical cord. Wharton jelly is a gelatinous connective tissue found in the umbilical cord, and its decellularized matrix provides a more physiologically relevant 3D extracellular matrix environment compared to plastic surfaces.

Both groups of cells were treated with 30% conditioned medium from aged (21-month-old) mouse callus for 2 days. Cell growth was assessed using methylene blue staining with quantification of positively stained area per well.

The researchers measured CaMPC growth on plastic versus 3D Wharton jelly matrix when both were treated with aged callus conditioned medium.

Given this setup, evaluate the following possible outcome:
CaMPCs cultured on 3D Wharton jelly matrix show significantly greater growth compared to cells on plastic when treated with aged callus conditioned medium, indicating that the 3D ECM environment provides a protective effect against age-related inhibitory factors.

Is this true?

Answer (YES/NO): NO